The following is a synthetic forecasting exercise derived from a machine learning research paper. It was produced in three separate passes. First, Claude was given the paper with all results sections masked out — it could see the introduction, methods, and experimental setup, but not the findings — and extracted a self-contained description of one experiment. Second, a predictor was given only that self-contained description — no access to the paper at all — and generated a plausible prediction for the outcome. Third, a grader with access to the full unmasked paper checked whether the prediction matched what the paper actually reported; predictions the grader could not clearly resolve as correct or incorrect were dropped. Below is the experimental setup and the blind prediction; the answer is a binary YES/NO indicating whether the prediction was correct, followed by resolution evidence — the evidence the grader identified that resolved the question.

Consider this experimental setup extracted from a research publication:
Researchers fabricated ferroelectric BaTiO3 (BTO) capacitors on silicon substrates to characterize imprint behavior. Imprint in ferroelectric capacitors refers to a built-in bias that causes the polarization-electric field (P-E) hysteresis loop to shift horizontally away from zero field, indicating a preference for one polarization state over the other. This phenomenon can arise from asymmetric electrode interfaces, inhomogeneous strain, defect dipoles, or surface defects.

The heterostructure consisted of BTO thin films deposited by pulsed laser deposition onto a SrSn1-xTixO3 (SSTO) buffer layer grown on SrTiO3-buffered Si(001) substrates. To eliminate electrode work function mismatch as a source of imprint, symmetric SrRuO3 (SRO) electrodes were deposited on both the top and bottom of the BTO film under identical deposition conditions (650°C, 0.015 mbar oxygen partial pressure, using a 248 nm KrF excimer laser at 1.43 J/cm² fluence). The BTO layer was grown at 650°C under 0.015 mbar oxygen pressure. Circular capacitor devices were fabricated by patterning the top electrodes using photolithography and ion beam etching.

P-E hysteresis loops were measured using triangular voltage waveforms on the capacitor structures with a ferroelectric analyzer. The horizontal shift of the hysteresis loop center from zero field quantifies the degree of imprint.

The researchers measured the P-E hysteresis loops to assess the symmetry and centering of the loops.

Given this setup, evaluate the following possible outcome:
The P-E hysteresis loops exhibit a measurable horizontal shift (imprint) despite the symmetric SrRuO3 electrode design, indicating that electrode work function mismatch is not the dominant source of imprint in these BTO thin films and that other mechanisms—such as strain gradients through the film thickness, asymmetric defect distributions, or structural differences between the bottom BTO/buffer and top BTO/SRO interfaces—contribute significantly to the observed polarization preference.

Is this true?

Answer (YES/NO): NO